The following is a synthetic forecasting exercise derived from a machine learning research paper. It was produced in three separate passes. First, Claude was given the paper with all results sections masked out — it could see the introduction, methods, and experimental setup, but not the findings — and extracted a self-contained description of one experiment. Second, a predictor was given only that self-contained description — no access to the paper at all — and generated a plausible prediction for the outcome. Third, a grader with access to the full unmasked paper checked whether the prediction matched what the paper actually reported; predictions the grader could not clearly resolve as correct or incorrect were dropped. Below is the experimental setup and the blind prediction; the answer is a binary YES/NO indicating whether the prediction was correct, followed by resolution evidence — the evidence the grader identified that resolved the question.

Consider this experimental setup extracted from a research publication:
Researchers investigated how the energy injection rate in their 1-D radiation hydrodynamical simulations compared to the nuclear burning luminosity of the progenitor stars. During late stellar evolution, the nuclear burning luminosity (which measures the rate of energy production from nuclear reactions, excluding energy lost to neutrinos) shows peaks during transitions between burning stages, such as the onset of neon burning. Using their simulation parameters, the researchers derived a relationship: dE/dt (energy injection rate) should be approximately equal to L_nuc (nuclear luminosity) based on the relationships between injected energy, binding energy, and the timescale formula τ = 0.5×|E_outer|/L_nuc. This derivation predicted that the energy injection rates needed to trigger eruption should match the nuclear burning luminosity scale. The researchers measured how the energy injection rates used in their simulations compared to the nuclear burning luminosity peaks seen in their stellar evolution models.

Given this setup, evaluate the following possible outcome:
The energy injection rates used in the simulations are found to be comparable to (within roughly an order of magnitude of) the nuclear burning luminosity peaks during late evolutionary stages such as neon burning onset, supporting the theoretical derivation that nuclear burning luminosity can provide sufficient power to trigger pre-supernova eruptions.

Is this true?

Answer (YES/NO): YES